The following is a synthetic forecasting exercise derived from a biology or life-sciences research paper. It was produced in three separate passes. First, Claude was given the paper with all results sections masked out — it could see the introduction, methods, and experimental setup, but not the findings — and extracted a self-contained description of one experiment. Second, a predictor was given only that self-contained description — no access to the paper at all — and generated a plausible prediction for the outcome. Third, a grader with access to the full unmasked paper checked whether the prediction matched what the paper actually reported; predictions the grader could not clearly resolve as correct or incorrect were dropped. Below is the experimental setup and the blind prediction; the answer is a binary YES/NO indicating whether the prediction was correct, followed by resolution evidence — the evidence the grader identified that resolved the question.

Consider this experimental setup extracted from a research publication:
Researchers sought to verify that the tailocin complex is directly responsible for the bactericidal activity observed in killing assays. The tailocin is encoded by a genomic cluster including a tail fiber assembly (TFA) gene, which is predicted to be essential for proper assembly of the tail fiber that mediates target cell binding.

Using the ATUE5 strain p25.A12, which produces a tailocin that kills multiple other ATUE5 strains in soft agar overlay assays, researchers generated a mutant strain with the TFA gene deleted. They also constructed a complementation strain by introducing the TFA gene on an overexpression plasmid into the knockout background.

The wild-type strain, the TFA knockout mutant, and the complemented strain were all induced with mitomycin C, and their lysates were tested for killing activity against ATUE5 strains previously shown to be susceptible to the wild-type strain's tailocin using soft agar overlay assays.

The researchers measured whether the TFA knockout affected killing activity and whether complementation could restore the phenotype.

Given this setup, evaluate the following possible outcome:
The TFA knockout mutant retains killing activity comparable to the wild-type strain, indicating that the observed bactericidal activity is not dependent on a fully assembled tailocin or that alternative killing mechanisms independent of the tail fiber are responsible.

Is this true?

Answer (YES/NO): NO